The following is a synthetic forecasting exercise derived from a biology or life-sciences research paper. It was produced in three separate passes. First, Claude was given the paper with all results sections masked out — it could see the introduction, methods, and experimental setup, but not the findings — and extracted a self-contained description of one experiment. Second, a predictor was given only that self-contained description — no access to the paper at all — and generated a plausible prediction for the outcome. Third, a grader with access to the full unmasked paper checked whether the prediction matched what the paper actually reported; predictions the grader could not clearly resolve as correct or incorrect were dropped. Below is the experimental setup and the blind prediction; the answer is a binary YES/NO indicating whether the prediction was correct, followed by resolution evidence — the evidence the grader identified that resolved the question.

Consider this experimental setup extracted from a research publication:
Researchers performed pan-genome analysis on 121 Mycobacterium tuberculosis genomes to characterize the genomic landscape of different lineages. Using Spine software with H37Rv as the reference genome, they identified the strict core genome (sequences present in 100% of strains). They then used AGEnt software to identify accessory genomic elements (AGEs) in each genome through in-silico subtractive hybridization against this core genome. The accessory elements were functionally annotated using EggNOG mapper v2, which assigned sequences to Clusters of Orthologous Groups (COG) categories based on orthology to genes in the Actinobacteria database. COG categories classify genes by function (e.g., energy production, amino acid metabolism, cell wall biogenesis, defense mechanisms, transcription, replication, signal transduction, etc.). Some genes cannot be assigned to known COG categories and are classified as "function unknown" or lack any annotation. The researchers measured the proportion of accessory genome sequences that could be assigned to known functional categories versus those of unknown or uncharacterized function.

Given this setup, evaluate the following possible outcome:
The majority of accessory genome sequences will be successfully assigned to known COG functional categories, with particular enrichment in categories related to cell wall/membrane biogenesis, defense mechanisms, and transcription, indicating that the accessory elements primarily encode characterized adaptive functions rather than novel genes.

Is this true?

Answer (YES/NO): NO